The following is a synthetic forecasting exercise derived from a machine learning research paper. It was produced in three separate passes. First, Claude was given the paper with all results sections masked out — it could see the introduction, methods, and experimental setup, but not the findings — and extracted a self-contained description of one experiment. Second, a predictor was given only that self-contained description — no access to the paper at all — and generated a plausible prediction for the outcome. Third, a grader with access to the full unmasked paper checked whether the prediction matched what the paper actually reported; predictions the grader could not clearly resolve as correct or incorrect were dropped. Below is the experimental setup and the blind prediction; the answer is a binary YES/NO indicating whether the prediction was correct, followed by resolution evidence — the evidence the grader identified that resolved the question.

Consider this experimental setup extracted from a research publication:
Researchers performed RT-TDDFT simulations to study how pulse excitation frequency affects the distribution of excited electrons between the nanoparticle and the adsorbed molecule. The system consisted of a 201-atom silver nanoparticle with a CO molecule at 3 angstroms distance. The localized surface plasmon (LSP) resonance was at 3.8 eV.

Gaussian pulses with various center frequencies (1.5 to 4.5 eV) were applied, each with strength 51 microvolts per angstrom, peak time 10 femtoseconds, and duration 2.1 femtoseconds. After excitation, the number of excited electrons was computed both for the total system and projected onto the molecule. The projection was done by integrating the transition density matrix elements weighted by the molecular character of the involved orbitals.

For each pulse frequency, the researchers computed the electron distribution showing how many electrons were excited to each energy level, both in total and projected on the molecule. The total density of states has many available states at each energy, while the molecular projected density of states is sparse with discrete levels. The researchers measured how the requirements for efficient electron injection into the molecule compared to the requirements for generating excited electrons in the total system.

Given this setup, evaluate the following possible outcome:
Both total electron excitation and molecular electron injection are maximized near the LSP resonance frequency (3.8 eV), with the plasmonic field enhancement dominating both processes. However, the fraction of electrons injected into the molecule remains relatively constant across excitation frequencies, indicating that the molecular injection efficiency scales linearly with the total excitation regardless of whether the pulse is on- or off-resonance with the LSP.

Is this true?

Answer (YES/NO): NO